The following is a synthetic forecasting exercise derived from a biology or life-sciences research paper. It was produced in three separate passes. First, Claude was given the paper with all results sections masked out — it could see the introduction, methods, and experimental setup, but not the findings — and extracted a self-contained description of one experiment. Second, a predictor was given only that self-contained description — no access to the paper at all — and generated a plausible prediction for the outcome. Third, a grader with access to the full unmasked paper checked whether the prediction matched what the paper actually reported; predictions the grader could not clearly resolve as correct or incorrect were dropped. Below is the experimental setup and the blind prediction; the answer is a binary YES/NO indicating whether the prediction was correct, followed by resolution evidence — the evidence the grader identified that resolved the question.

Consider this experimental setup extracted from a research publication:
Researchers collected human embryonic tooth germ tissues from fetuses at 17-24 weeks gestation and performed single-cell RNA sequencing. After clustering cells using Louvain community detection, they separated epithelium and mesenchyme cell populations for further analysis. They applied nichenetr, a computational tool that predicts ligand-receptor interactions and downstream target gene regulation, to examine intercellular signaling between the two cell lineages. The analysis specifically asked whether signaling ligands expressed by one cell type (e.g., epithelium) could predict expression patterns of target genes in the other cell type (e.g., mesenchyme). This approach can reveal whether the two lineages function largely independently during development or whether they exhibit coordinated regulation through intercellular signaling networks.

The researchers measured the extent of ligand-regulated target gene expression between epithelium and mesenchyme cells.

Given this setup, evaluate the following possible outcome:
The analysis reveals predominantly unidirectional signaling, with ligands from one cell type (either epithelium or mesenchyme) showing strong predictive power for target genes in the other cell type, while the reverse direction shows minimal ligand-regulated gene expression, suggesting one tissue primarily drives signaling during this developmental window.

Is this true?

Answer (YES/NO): NO